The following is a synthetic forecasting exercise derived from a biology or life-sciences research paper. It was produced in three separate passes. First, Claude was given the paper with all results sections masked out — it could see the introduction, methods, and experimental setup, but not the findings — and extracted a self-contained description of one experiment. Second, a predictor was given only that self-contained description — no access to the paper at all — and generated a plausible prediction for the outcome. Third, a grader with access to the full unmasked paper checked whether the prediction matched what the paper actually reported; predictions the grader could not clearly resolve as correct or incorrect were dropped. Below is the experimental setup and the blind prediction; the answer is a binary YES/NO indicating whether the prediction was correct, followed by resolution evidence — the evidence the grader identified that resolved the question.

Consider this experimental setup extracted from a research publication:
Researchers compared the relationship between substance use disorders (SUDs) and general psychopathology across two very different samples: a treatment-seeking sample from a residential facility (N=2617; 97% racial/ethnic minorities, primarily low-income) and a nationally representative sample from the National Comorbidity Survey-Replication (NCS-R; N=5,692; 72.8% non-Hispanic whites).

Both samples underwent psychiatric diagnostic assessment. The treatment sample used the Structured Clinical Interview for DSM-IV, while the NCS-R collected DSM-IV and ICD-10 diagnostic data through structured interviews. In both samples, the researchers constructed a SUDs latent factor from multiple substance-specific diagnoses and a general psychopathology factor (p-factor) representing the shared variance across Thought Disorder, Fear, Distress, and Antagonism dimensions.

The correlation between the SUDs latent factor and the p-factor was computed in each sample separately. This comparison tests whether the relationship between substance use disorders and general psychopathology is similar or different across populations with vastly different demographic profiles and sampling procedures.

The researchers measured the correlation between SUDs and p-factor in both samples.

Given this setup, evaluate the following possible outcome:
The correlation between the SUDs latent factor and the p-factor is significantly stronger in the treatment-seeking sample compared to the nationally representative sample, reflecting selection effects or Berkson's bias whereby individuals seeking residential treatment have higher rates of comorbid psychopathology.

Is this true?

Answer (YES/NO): NO